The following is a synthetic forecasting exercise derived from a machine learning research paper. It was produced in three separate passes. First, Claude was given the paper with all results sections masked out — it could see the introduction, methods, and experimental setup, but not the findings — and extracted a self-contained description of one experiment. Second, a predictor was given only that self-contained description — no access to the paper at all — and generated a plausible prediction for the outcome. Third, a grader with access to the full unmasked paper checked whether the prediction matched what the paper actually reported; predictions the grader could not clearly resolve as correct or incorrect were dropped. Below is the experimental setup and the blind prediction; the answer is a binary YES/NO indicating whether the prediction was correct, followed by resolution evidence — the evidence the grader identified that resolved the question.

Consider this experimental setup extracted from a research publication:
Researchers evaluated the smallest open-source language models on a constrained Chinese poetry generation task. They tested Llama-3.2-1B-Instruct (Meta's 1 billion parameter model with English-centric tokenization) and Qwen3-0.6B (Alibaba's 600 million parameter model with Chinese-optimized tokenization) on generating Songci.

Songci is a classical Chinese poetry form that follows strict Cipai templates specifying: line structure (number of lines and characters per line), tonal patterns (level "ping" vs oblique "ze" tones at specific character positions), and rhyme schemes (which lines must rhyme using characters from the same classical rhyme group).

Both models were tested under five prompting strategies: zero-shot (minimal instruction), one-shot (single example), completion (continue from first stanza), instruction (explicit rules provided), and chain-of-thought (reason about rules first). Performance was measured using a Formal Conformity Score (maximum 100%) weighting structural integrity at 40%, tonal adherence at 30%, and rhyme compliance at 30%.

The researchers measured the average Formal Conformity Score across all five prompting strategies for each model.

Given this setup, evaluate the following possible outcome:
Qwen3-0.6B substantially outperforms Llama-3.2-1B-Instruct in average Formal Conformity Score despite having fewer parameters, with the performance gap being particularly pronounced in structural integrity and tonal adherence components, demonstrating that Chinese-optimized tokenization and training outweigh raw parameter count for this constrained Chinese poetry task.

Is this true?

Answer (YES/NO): NO